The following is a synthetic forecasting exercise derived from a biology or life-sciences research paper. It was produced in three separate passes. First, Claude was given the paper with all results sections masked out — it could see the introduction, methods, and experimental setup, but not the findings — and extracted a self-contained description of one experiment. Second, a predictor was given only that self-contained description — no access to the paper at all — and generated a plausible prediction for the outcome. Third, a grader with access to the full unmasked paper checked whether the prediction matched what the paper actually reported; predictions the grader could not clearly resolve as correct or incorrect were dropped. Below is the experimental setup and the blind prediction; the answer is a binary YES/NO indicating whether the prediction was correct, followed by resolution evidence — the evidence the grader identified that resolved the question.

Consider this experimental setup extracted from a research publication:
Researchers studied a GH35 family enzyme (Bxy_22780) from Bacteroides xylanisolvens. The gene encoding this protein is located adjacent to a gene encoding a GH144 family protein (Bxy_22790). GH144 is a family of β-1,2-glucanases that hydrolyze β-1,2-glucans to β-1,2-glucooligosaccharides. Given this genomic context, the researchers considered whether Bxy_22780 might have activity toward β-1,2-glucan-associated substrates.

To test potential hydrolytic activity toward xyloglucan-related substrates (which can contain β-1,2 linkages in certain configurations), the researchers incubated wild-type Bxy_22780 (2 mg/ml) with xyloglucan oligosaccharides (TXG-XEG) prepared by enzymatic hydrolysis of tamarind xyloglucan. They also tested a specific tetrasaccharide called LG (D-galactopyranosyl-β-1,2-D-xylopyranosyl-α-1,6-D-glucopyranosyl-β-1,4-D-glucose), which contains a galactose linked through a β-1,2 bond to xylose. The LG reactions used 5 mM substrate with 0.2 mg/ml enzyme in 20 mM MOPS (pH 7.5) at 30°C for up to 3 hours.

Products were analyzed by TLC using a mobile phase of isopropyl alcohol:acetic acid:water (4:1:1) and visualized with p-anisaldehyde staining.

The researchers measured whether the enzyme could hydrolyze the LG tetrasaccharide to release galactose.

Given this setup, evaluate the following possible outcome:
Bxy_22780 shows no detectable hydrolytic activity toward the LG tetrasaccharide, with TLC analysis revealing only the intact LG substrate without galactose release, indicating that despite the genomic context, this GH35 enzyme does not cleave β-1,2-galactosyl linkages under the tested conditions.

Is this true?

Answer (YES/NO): YES